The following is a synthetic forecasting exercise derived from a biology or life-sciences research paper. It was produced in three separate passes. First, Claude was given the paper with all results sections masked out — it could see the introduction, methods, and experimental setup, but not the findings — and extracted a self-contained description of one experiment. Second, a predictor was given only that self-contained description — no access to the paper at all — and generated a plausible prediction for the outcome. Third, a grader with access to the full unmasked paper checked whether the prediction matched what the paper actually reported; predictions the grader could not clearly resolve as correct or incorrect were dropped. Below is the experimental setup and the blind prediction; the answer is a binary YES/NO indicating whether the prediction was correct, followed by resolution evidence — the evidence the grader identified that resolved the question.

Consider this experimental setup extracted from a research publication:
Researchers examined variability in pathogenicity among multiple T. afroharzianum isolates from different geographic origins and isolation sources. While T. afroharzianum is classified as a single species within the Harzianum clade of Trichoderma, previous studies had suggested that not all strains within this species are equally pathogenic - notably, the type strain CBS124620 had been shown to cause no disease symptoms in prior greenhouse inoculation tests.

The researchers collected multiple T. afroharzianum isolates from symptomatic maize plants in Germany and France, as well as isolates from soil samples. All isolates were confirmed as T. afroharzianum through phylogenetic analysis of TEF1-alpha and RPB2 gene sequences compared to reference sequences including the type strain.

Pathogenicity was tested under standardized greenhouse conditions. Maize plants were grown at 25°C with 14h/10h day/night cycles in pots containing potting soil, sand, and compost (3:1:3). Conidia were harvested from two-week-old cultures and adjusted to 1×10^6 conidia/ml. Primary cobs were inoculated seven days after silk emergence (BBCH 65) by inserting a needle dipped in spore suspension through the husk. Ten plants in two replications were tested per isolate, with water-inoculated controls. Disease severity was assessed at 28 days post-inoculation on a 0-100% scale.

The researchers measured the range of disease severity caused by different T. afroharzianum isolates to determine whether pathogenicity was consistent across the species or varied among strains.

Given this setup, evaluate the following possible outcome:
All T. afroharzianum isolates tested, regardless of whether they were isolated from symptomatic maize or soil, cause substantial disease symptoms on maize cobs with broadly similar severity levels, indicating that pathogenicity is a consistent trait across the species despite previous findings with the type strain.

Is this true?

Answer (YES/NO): NO